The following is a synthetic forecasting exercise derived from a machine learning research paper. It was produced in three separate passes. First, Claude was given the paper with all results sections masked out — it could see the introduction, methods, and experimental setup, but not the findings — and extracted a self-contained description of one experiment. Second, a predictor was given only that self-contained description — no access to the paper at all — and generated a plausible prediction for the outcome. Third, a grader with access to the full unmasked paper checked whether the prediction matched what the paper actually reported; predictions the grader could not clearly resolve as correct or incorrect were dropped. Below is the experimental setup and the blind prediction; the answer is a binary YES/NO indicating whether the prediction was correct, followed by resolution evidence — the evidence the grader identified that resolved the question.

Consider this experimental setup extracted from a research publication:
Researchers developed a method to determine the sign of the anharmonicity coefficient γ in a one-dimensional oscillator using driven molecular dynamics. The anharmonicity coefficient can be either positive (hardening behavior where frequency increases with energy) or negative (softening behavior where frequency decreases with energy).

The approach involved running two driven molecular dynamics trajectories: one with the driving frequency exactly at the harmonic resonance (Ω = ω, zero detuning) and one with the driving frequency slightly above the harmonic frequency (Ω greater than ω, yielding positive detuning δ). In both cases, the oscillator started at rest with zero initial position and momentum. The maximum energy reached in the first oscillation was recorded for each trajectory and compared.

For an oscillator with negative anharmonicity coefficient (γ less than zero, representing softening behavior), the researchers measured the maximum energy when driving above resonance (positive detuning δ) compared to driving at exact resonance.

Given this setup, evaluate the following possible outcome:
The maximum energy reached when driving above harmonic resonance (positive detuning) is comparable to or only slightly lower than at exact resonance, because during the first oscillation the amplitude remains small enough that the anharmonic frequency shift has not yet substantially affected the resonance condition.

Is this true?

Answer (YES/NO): NO